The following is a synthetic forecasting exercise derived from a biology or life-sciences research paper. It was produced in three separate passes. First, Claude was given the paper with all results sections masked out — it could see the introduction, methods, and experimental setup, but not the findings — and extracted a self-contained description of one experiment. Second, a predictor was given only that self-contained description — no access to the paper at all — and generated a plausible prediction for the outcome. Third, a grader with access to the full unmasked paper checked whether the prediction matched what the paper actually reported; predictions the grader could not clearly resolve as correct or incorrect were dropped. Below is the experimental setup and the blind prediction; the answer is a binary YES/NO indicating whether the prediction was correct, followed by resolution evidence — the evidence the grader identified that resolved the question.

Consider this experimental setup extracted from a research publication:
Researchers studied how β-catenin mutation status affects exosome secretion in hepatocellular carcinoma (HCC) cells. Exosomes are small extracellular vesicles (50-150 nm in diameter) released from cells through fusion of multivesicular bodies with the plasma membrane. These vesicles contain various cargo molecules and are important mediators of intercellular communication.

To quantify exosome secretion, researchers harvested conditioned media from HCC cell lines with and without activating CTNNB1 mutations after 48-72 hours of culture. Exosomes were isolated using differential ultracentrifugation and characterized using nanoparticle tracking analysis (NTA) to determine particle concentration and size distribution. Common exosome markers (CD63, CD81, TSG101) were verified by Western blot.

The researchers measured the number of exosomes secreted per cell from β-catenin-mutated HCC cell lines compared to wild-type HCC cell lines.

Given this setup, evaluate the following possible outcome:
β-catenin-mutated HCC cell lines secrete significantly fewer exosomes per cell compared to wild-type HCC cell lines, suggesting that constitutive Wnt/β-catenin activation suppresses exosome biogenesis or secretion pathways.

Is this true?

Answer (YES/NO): YES